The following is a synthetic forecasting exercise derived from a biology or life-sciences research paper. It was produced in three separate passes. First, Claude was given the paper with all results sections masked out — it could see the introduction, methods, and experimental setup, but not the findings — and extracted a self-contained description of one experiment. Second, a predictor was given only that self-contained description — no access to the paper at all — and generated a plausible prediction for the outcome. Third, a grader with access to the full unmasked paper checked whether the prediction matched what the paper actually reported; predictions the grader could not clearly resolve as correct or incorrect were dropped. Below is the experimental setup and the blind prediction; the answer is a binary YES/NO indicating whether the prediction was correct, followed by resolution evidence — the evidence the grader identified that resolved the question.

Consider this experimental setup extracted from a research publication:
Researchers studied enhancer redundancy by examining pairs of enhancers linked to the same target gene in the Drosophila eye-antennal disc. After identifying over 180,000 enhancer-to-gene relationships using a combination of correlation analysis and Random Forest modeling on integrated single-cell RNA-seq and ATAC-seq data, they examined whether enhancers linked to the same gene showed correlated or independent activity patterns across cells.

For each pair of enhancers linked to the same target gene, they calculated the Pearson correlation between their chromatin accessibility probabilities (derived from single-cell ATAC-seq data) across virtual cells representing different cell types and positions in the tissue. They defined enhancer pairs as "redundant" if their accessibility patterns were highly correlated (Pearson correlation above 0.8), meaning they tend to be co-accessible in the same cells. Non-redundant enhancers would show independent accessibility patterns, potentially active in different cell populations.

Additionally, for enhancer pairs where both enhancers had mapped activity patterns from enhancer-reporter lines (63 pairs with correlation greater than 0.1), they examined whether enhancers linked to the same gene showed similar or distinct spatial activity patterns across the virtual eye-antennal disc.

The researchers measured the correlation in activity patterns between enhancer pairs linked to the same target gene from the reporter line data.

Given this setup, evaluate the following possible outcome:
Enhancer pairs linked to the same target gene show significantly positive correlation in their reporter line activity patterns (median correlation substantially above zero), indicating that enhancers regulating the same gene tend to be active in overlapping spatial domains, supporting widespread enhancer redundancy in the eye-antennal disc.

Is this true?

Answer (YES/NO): YES